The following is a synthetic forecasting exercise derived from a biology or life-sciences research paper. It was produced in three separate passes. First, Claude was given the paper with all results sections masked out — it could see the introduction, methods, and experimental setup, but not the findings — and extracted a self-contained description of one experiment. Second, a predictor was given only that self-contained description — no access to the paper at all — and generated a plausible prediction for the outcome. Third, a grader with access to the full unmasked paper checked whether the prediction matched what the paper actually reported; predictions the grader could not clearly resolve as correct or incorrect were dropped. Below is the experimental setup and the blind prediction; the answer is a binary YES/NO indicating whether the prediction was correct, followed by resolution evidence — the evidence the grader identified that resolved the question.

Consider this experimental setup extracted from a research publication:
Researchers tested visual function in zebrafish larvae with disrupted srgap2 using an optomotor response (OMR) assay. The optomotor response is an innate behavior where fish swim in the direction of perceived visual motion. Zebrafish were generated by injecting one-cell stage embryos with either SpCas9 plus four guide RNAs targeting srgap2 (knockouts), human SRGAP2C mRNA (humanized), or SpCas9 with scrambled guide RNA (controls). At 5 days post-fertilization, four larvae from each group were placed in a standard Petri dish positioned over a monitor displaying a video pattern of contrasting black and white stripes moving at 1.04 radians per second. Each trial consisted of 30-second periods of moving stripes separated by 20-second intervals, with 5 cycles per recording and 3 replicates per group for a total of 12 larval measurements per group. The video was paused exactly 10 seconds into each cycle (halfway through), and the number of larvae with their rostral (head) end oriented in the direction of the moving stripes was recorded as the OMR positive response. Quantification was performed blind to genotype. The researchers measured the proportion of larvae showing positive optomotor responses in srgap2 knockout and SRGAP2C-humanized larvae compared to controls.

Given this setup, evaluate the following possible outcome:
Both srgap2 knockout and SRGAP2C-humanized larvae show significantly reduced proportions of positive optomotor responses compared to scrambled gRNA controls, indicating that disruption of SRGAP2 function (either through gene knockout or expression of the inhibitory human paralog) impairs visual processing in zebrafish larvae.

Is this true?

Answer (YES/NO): NO